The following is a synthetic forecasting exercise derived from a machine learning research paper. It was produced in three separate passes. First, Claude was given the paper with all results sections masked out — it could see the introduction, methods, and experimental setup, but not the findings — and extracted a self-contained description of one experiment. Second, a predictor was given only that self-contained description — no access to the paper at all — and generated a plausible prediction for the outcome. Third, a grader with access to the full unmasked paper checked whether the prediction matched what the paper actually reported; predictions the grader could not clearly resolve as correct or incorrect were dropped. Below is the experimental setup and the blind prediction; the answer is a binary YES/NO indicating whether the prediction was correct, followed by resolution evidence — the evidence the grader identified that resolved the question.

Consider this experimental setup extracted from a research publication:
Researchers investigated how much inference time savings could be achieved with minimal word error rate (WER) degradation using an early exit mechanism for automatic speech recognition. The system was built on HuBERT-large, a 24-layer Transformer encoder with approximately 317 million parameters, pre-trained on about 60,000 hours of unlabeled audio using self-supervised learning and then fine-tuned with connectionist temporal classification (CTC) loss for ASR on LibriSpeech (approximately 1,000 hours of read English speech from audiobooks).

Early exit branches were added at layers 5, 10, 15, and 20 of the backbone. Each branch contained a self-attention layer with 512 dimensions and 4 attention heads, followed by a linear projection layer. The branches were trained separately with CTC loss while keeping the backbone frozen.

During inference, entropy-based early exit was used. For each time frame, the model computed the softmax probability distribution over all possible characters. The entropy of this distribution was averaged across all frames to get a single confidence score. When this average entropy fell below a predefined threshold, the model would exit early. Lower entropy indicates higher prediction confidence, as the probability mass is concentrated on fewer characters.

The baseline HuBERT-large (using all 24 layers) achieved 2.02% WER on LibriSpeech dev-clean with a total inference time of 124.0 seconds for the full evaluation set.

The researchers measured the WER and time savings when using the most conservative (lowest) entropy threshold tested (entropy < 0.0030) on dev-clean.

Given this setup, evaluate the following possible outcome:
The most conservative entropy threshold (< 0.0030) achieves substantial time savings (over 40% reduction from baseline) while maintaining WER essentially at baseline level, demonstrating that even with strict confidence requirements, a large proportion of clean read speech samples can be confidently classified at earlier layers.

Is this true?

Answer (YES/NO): NO